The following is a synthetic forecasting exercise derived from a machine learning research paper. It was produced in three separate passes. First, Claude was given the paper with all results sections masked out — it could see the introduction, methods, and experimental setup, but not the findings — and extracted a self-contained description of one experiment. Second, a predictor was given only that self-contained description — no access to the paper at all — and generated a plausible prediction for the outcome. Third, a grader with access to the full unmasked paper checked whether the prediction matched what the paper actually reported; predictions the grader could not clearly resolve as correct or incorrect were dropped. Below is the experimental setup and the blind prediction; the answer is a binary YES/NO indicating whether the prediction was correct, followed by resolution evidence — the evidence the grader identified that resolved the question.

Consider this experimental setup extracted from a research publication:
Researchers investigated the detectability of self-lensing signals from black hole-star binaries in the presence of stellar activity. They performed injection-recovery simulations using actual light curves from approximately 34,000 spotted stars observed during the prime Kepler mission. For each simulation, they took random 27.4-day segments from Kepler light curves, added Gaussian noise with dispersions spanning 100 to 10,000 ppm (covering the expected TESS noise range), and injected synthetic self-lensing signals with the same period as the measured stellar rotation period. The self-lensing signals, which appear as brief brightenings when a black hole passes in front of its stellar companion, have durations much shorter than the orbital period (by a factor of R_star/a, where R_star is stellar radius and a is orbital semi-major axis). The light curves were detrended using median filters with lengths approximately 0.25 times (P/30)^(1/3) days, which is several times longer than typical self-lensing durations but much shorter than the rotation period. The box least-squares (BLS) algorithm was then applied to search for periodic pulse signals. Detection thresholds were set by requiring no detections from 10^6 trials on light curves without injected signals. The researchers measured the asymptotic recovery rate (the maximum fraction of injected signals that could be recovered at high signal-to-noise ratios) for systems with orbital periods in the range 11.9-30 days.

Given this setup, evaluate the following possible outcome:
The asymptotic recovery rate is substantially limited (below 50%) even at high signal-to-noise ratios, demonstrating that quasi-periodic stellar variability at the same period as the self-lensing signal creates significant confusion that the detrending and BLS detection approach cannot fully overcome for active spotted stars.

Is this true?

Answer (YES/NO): YES